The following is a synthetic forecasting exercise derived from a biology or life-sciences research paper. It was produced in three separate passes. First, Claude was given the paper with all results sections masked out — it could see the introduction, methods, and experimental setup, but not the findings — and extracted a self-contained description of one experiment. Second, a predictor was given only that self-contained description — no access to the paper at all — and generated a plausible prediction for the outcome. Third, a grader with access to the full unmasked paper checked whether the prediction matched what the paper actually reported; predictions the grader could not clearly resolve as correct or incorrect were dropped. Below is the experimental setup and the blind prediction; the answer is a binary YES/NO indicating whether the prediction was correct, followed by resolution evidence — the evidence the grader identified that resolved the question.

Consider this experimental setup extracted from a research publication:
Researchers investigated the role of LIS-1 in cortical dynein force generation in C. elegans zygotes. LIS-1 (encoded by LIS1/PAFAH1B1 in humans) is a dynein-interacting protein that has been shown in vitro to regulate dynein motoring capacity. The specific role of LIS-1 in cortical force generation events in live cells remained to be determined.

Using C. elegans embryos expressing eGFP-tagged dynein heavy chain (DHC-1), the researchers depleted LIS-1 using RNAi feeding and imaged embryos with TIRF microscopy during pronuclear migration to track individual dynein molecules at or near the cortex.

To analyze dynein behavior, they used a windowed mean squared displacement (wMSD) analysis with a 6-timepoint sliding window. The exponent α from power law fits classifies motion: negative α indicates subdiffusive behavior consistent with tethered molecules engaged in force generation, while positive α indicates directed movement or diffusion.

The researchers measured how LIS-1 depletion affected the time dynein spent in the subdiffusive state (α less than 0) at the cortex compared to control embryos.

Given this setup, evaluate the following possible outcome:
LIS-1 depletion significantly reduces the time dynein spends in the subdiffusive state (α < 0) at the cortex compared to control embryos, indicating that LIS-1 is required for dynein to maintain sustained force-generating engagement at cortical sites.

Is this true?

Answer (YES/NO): NO